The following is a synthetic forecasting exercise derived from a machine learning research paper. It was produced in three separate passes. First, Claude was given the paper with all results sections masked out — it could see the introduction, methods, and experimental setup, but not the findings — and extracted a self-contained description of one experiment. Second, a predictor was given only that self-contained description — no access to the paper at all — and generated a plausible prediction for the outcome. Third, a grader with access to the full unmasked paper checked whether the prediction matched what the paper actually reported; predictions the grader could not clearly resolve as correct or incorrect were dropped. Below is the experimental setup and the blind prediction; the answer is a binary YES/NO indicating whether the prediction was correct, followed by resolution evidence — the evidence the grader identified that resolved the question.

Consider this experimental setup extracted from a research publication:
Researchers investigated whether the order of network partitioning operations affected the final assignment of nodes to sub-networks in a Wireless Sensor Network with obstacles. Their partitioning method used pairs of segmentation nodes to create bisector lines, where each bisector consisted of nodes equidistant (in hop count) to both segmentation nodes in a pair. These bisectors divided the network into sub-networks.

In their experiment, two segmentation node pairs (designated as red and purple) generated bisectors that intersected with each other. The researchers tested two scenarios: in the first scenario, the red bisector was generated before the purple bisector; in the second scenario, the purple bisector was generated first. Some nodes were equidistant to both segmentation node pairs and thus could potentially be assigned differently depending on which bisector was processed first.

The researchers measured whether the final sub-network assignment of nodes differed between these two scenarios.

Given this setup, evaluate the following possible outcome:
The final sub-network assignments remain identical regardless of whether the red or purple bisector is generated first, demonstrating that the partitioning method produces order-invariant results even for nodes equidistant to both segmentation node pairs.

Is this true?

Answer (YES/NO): YES